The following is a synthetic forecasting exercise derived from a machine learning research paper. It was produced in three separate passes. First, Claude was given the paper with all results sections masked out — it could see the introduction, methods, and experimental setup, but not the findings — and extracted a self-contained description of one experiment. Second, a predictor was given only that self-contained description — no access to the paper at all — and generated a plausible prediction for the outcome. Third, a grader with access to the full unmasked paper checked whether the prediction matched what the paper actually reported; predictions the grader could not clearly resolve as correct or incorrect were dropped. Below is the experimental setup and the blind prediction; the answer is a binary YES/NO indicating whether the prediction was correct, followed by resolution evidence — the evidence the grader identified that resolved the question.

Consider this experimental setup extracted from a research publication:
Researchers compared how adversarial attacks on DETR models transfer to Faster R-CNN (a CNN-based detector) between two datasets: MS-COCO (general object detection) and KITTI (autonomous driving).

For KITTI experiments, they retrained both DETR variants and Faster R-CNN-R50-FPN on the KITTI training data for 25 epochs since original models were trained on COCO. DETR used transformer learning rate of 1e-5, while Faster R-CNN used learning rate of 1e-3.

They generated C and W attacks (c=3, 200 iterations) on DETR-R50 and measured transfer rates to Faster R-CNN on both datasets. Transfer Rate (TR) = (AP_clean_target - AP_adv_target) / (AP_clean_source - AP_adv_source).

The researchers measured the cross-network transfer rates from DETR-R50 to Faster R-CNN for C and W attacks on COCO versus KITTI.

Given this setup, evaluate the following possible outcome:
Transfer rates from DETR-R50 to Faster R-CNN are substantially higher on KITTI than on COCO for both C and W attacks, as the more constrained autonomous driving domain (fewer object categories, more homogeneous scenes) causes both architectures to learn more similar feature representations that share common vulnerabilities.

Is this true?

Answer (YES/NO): NO